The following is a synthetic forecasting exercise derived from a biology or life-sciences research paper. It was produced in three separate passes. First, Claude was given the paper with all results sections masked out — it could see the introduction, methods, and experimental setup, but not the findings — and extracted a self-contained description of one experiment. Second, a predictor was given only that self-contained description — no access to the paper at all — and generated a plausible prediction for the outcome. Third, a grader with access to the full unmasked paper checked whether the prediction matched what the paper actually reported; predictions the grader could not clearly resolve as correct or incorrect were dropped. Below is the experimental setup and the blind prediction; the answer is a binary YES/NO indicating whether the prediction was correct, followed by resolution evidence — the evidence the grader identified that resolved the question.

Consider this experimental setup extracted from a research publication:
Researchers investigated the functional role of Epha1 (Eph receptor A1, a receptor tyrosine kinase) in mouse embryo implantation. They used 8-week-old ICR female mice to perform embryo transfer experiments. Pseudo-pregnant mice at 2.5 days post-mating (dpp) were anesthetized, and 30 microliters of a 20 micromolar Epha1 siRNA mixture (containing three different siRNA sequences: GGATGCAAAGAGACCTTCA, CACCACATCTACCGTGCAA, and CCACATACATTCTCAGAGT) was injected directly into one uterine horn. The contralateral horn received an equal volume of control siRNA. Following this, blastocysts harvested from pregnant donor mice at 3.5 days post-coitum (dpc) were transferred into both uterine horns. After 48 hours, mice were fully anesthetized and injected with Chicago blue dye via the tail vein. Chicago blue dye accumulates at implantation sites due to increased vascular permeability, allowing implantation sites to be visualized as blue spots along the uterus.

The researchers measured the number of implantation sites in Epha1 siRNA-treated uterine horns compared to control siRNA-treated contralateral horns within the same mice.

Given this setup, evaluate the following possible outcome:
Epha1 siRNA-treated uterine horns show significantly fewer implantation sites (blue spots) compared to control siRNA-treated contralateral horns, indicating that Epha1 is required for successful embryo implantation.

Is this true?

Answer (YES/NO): YES